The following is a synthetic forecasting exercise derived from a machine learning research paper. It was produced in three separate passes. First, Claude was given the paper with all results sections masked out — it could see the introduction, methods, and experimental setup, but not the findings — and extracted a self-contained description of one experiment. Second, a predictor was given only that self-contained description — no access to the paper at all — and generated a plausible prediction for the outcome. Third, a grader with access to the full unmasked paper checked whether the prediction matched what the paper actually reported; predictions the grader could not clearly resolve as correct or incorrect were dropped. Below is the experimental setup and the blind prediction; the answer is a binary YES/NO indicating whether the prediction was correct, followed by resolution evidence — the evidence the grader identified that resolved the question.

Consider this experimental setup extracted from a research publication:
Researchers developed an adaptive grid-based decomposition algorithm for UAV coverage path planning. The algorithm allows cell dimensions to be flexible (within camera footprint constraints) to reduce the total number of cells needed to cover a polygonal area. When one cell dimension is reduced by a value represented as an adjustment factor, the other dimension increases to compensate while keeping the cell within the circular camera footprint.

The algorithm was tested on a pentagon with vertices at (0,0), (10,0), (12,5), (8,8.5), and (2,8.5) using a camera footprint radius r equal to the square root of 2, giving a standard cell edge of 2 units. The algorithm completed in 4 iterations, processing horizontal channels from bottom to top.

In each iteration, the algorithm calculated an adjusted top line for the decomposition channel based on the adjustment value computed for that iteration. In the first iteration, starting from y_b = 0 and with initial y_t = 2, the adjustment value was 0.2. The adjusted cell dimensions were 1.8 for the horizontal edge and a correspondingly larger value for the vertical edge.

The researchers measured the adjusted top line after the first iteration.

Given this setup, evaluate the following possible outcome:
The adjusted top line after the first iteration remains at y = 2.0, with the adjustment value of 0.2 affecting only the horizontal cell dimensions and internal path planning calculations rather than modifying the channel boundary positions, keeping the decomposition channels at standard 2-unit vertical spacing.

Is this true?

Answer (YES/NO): NO